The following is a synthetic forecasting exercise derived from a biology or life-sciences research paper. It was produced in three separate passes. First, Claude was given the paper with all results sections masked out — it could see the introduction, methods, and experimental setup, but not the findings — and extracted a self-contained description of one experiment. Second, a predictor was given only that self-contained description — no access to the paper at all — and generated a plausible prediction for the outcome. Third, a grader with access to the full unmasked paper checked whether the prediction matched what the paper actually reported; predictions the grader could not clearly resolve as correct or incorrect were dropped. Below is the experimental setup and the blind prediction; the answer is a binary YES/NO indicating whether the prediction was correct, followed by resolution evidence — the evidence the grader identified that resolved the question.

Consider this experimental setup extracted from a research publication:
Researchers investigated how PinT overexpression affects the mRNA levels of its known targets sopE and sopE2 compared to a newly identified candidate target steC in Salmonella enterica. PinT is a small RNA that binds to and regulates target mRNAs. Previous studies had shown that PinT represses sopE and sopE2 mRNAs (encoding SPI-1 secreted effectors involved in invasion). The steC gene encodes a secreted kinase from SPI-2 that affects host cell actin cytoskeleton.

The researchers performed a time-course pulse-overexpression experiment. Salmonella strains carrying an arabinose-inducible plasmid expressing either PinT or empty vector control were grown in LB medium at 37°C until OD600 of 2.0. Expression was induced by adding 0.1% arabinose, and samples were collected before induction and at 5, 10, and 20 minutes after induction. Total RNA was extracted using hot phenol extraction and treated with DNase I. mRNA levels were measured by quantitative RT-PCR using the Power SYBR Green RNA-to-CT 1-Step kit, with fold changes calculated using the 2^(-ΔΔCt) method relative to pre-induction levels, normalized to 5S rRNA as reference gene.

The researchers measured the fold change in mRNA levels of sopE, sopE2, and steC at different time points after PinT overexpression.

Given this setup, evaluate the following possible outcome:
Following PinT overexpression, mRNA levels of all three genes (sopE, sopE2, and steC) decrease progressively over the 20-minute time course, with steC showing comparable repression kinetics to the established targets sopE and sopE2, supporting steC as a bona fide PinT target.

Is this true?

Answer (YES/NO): YES